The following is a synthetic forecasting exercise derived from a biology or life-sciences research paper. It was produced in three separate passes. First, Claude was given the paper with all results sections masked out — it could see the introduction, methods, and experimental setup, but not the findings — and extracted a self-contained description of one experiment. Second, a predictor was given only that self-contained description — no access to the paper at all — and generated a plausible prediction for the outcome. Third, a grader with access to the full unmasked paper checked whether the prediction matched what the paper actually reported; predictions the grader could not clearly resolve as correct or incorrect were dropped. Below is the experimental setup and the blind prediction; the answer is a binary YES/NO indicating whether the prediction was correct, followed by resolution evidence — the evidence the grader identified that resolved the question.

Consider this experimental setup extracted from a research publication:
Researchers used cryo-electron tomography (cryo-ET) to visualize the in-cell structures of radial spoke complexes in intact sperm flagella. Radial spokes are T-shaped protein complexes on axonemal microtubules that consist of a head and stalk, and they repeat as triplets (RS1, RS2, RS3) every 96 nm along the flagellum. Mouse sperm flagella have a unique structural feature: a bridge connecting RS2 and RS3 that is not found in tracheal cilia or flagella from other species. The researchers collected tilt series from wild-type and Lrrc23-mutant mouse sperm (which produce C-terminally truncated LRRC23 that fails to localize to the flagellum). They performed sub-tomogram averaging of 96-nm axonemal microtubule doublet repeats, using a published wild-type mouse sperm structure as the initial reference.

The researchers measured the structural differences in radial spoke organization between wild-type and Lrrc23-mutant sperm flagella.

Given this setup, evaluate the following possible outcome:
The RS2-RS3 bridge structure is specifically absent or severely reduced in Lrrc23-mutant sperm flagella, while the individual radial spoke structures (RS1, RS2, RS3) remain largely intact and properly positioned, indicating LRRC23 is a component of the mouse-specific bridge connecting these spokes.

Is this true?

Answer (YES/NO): NO